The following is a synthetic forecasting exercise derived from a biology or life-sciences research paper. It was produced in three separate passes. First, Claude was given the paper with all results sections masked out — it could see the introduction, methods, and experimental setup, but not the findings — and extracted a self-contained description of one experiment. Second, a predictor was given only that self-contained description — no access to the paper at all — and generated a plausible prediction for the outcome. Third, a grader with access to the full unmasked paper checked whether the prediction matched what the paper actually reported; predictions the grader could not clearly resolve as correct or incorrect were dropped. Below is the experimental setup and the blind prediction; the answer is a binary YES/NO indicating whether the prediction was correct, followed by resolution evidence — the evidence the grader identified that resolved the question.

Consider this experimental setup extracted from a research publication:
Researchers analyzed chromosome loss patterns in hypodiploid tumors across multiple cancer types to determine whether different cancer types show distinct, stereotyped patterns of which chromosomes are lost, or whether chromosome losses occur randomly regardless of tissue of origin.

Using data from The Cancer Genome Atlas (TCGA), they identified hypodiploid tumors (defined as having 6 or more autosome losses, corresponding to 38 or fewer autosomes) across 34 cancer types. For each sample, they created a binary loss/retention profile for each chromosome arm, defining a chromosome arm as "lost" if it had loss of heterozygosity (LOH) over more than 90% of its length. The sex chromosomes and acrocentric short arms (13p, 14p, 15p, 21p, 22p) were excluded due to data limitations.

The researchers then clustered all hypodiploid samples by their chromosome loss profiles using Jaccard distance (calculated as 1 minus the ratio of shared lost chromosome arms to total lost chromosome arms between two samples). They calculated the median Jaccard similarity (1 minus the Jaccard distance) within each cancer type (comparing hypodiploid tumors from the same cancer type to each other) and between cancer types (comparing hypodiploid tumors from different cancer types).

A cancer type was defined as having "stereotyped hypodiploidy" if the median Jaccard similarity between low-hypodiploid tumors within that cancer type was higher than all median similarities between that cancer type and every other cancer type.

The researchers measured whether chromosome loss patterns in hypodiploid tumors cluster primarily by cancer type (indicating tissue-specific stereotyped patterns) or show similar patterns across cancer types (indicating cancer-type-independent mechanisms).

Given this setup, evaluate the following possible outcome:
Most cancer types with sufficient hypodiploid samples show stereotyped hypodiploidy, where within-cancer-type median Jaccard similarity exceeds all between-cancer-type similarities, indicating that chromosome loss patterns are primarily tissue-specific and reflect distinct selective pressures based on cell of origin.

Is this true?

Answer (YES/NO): NO